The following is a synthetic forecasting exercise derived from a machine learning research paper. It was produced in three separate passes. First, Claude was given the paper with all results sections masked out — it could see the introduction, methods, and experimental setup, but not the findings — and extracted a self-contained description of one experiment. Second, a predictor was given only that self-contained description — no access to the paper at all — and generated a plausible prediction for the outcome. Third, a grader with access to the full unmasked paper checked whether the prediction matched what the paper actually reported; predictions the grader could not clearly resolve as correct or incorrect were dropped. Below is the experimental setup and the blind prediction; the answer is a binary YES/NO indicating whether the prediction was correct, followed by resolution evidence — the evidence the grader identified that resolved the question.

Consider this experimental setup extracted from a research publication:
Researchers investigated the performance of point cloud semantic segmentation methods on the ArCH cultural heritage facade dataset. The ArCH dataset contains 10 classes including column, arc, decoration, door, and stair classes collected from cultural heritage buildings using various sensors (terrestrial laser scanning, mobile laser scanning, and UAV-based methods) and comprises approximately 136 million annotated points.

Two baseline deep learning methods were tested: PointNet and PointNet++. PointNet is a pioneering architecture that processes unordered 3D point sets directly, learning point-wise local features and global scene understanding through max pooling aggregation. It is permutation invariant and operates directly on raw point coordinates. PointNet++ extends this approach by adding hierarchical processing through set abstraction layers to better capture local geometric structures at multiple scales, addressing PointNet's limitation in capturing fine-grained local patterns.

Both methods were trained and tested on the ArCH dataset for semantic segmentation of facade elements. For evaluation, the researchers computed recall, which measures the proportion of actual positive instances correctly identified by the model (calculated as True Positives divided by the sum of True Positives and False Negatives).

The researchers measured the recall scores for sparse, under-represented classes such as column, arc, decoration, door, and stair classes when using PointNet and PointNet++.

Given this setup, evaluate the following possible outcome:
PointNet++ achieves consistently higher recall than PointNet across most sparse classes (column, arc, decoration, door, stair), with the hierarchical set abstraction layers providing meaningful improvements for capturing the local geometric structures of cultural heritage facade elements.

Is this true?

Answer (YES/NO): NO